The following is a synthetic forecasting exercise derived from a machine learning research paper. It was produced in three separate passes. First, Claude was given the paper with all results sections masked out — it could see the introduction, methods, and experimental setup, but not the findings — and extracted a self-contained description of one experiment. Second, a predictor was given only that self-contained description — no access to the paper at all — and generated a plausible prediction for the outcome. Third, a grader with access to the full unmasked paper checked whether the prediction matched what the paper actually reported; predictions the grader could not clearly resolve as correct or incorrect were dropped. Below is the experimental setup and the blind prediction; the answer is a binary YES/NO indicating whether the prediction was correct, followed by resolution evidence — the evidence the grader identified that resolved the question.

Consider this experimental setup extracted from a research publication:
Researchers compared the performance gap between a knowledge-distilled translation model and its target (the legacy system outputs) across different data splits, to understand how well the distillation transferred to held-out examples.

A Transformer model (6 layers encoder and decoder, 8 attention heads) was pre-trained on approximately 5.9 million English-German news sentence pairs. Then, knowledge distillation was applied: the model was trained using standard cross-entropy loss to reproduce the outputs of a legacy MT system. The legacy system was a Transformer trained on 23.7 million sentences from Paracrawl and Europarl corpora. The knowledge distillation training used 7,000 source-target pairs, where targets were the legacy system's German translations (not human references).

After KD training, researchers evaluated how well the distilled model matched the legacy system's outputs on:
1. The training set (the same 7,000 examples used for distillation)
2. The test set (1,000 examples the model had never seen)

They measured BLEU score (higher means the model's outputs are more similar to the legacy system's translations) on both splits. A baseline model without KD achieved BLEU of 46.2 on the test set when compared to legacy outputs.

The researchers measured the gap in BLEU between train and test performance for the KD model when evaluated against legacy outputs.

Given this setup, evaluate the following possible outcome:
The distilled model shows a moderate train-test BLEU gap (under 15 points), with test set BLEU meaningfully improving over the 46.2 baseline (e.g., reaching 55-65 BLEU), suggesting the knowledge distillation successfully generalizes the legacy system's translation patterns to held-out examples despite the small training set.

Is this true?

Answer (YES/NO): NO